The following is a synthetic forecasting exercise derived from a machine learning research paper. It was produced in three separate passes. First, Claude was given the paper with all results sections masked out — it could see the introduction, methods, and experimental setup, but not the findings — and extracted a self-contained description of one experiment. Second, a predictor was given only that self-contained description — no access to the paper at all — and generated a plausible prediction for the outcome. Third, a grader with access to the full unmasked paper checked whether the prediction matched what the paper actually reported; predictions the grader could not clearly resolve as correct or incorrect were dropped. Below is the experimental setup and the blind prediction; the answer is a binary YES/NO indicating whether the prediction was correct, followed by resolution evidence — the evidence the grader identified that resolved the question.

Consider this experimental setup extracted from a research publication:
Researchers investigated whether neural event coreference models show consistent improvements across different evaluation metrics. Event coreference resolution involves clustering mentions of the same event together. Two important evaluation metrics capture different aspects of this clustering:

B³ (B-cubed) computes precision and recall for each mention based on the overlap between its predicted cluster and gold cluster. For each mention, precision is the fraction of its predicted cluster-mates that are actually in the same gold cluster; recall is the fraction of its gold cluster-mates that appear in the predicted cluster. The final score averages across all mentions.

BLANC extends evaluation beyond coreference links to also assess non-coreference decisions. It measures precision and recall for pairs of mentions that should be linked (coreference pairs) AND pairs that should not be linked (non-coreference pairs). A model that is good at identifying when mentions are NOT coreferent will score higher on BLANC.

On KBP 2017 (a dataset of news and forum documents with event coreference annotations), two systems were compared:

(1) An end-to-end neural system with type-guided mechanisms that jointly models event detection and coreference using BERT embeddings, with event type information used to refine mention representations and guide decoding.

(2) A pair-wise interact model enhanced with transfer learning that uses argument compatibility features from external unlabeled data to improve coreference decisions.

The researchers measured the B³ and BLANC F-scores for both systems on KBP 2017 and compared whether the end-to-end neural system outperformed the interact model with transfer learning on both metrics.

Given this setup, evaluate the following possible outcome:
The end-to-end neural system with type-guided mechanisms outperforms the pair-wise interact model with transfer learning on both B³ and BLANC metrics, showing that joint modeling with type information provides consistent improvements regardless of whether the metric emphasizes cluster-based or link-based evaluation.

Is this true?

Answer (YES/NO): NO